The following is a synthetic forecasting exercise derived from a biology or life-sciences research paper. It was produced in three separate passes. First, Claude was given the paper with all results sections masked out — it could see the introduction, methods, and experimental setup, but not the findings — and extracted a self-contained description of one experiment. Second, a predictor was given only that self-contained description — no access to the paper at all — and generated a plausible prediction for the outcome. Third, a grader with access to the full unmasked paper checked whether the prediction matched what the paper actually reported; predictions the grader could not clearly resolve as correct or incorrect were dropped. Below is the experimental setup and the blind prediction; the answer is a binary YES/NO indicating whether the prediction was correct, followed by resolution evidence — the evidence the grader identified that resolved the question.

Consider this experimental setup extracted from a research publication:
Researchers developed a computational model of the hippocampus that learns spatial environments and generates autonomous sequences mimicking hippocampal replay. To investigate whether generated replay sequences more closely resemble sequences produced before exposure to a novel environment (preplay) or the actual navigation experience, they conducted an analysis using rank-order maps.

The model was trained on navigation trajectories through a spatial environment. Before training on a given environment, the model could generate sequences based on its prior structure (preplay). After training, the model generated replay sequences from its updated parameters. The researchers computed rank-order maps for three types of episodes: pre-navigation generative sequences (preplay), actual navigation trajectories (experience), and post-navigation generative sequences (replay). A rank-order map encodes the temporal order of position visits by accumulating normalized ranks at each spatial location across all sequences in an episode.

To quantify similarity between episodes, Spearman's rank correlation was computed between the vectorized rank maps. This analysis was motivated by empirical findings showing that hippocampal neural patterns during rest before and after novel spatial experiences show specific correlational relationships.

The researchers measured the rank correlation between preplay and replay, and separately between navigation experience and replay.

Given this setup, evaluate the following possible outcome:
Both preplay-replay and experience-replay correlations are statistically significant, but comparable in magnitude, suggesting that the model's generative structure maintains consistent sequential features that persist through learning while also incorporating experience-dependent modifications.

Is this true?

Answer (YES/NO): NO